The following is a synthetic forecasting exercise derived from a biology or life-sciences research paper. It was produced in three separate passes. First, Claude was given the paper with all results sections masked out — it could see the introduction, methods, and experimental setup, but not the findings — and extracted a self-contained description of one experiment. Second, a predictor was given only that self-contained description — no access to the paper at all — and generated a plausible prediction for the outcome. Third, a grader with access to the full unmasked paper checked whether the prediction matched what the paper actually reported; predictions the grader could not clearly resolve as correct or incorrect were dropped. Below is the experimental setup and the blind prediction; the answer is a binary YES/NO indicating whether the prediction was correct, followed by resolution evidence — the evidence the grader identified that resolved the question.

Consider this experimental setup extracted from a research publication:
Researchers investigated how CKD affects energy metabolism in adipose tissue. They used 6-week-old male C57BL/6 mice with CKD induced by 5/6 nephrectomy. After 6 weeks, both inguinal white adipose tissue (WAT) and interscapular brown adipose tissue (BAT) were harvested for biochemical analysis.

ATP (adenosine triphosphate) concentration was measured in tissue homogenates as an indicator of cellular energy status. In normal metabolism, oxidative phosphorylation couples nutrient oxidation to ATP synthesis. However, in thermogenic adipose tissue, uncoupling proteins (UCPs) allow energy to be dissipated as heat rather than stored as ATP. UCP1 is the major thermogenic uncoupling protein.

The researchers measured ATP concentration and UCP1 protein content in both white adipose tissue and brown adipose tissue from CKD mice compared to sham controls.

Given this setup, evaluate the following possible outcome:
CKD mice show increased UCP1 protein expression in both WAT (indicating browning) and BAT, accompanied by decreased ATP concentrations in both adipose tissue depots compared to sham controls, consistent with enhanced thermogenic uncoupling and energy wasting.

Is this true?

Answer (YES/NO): YES